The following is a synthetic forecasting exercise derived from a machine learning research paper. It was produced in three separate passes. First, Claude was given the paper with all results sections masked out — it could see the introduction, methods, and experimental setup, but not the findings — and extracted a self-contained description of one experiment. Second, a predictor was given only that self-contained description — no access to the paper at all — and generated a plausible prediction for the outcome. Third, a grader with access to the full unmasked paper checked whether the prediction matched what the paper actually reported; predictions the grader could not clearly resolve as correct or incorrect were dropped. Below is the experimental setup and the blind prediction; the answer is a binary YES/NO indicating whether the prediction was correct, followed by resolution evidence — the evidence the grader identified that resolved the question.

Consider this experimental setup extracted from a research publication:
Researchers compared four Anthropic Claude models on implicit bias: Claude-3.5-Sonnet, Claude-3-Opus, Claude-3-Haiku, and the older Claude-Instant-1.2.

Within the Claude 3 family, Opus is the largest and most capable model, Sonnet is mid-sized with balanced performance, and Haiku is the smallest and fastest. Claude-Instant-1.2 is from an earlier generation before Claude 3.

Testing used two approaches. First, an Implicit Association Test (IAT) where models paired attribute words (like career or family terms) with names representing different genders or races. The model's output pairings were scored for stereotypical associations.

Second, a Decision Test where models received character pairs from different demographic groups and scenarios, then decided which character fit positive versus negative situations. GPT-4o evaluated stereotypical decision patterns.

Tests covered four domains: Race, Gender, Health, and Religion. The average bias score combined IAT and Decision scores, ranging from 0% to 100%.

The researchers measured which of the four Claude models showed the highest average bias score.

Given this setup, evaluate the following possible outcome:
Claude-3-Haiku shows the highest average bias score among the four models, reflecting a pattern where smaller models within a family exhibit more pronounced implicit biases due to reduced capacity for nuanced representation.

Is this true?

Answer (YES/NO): YES